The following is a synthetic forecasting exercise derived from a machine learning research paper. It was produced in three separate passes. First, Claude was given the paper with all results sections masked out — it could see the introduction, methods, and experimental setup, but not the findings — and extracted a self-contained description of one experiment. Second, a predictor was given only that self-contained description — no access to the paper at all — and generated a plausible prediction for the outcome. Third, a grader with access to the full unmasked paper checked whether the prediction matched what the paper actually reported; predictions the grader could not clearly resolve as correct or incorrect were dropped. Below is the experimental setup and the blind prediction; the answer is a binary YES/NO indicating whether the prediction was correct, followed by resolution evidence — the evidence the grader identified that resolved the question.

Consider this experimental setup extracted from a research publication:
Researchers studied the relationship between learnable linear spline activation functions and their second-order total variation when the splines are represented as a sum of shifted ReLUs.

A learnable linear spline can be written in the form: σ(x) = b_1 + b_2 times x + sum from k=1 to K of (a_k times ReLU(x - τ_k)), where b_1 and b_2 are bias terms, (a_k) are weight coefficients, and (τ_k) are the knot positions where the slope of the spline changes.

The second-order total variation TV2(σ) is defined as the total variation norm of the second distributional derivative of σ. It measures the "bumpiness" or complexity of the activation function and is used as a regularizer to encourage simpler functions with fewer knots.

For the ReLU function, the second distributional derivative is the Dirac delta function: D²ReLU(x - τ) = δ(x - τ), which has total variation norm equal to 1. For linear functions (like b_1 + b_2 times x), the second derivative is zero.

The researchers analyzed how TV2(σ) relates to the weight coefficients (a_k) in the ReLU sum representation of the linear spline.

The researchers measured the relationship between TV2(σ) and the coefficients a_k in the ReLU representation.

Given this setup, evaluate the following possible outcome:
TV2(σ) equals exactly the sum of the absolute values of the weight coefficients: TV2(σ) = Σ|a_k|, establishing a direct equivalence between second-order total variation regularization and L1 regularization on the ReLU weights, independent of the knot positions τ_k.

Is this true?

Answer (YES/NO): YES